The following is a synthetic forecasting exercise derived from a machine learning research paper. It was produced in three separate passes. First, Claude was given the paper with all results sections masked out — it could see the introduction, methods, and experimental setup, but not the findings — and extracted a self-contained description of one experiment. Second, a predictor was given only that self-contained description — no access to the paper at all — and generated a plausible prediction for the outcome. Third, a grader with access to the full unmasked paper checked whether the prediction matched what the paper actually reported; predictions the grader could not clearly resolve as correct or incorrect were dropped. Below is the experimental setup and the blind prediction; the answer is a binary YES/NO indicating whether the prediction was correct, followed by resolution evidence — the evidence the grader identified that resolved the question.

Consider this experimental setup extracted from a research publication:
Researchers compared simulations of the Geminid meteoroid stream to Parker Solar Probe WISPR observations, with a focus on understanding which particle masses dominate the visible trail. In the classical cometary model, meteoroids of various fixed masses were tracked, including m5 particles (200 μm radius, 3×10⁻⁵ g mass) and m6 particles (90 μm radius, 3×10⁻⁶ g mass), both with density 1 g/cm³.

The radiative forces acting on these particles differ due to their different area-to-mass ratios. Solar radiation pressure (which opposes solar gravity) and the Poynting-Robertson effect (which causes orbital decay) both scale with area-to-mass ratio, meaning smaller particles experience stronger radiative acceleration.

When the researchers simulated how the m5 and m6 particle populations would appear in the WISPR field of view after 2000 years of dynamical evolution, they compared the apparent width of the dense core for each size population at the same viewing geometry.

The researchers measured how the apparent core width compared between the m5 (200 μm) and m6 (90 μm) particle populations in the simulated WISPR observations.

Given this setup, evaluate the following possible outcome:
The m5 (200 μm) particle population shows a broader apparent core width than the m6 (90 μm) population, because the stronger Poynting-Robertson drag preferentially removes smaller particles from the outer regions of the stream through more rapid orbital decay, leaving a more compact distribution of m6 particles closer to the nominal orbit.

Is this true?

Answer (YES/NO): NO